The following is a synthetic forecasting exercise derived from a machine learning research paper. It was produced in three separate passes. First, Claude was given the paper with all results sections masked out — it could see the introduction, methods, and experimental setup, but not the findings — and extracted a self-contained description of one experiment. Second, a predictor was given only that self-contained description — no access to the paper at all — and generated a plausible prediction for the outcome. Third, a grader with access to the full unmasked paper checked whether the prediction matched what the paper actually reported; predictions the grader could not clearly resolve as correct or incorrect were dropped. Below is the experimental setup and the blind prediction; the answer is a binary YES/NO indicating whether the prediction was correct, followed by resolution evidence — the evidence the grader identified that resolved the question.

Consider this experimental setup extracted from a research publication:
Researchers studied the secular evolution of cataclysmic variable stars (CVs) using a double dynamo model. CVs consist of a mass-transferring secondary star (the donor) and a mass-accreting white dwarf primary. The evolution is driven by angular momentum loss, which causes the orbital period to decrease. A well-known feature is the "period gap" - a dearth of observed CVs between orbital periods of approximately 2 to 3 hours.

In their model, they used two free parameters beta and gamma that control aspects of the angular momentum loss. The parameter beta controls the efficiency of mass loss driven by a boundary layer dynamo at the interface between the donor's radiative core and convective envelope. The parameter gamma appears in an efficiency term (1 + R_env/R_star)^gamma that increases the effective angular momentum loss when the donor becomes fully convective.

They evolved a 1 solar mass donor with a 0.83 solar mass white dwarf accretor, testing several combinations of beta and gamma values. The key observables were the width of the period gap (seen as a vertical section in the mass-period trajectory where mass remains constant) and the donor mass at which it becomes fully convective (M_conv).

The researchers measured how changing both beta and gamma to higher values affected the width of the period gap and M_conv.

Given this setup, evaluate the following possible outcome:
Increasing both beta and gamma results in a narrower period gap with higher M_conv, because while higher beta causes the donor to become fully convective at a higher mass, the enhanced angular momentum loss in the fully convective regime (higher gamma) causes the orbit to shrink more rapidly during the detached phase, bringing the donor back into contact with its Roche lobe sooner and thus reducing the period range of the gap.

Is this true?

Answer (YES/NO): NO